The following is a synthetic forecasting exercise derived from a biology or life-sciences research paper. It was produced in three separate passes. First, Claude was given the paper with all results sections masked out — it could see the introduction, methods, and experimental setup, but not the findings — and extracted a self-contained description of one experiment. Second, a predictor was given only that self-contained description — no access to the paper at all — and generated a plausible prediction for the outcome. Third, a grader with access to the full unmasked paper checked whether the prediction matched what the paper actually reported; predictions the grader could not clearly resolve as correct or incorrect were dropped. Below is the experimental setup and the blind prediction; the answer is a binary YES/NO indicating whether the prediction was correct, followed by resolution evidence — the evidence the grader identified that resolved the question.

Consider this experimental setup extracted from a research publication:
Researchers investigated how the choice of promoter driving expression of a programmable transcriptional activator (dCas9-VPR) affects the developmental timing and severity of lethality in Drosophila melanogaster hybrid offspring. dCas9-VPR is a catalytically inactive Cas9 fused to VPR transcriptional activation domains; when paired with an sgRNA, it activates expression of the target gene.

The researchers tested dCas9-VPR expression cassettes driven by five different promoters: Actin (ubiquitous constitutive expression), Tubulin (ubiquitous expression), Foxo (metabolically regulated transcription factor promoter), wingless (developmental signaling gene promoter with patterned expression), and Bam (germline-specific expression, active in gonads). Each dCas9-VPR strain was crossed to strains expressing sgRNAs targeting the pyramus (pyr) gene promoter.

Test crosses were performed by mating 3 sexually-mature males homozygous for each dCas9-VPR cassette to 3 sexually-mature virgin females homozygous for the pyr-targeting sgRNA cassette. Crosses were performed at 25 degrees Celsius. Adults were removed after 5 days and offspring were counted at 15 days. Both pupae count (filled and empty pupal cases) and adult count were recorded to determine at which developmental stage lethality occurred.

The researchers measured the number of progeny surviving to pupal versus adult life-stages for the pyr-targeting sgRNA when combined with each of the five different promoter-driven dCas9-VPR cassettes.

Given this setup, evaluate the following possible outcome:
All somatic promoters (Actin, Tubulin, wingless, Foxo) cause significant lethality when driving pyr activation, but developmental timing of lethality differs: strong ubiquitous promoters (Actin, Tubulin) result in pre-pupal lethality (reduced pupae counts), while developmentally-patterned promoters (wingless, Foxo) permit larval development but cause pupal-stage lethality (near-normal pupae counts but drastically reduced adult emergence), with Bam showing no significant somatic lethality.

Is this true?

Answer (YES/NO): NO